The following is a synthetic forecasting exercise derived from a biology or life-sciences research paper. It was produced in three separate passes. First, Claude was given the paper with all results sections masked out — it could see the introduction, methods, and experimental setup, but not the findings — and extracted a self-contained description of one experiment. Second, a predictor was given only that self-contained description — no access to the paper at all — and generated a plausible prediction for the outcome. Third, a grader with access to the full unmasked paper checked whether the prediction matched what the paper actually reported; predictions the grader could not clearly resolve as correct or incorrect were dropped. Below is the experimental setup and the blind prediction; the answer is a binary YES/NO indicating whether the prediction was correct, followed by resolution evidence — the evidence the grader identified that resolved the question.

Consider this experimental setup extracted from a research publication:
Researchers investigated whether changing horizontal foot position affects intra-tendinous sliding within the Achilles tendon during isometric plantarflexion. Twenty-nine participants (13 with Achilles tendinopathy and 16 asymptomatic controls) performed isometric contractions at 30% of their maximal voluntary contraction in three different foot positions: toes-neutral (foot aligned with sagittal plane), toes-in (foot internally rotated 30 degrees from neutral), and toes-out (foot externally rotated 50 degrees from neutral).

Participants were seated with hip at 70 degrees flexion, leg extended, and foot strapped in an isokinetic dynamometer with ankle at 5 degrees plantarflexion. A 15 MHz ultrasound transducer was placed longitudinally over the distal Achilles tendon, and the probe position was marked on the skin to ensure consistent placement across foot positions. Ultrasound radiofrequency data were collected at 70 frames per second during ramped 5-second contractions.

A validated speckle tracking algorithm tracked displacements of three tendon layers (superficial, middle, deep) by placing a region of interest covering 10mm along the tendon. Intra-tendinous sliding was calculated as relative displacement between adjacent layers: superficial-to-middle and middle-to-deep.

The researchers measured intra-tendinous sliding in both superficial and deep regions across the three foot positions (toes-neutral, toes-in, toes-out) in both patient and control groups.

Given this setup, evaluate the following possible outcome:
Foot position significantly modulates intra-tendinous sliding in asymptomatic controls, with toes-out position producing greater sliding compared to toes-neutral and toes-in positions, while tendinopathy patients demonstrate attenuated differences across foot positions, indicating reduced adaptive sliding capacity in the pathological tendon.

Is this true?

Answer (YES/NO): NO